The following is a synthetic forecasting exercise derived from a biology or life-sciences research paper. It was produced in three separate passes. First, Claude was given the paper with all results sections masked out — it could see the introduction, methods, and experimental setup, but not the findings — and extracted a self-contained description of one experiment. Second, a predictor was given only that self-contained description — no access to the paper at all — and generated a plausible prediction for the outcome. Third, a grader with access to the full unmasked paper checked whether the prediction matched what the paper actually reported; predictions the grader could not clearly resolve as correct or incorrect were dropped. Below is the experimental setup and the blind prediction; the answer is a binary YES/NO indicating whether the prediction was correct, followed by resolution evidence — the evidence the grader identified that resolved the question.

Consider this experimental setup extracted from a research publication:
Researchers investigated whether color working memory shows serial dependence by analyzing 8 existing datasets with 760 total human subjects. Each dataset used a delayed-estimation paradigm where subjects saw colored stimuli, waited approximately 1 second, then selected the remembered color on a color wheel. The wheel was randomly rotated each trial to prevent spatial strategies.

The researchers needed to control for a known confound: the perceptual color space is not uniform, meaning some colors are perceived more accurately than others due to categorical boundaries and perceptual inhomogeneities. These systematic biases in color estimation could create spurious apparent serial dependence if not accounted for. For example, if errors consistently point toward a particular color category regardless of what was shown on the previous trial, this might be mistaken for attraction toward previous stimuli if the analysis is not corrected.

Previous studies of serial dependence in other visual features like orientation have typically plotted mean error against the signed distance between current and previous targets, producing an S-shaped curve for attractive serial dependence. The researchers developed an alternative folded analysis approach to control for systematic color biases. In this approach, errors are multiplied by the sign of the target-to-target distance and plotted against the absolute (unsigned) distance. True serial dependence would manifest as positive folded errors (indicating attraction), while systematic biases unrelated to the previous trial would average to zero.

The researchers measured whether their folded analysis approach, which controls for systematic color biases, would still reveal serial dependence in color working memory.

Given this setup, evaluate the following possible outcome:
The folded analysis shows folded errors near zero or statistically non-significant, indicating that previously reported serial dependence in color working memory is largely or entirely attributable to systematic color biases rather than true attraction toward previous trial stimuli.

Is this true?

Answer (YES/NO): NO